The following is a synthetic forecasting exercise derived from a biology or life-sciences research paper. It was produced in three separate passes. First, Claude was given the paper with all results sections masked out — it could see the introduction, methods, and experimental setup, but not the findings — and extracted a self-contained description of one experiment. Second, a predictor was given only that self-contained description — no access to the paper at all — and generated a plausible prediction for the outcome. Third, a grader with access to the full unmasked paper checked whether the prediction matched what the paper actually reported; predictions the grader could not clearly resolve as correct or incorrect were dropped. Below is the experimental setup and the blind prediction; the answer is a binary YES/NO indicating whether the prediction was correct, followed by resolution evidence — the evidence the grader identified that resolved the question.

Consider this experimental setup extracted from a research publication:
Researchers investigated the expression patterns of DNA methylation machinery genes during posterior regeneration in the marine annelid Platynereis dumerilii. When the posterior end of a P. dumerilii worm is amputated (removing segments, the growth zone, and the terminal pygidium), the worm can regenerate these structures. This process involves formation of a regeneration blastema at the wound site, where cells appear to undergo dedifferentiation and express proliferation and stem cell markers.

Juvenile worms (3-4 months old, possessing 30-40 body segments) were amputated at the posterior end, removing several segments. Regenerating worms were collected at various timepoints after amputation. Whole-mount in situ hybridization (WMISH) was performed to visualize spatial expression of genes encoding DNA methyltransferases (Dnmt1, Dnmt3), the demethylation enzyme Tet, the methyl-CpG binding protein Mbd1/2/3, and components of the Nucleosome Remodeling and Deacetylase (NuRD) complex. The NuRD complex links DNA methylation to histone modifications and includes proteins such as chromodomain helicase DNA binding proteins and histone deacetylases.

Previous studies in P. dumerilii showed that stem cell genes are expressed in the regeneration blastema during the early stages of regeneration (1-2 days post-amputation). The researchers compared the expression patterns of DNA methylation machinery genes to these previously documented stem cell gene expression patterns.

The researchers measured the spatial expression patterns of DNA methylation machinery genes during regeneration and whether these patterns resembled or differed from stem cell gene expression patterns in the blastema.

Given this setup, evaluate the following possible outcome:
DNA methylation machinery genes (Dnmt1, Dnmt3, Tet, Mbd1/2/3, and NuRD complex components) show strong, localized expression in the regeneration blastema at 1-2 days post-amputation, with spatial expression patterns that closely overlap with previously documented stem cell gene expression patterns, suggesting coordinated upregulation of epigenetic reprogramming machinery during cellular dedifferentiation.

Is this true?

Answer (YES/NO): NO